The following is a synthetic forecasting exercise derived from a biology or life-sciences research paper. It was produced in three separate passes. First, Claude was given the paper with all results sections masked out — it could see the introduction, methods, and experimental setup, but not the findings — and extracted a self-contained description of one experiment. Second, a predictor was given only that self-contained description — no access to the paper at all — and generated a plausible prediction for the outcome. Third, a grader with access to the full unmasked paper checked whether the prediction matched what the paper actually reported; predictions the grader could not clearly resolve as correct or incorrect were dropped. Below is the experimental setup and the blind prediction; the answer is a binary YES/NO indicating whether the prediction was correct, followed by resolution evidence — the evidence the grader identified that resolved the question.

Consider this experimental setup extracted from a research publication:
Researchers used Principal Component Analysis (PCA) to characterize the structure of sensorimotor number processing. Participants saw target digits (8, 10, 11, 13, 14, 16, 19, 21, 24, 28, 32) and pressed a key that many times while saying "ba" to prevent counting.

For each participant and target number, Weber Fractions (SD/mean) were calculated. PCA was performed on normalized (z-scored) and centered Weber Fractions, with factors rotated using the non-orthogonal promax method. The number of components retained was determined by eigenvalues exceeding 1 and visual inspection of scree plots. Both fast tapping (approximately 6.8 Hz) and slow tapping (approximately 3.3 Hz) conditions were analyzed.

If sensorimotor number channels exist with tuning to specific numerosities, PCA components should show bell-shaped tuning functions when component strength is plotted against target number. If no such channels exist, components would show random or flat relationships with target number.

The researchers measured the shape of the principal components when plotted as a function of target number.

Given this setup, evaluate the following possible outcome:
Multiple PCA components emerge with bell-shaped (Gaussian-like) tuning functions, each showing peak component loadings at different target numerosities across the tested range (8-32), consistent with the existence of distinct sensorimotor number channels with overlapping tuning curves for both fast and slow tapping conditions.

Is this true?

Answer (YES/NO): YES